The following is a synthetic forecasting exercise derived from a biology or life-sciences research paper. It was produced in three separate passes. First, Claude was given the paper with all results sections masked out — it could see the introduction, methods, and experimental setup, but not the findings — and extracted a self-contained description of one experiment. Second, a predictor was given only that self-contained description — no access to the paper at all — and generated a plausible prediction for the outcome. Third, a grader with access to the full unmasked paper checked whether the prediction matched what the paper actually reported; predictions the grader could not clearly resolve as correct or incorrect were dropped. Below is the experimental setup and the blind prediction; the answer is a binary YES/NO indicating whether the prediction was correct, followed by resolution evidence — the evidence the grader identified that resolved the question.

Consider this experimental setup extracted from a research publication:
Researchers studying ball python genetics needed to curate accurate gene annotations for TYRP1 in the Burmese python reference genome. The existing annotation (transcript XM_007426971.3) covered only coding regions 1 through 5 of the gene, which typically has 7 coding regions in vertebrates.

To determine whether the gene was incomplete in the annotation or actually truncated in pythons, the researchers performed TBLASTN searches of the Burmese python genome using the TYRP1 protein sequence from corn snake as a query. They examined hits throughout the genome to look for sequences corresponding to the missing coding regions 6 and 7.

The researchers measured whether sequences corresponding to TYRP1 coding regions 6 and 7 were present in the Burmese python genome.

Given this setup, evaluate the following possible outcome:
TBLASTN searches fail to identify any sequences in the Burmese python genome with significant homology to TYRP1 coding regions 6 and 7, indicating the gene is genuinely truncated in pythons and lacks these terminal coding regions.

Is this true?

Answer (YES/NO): NO